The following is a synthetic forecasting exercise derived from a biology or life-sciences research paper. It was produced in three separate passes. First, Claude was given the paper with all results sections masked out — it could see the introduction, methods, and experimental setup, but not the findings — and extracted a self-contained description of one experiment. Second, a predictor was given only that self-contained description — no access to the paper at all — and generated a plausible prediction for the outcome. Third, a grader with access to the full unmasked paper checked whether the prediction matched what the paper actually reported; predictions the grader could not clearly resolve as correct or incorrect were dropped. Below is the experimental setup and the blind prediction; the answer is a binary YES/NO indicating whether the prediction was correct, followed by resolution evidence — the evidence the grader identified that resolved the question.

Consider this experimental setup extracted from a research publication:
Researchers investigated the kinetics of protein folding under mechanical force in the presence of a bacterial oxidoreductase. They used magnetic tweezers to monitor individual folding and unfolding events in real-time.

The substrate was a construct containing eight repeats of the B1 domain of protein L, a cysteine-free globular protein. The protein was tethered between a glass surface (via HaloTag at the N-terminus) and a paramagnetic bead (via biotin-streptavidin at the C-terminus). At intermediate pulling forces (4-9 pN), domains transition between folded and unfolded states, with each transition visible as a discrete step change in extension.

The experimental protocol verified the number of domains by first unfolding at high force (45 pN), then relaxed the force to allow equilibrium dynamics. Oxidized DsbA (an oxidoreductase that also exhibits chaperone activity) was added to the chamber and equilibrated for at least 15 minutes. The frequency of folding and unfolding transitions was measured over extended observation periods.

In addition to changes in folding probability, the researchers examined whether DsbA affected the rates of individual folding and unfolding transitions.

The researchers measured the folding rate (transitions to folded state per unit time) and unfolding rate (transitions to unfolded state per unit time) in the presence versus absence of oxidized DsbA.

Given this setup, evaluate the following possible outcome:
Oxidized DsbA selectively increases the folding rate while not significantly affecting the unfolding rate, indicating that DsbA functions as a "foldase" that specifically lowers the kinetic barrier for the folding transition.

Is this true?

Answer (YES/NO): YES